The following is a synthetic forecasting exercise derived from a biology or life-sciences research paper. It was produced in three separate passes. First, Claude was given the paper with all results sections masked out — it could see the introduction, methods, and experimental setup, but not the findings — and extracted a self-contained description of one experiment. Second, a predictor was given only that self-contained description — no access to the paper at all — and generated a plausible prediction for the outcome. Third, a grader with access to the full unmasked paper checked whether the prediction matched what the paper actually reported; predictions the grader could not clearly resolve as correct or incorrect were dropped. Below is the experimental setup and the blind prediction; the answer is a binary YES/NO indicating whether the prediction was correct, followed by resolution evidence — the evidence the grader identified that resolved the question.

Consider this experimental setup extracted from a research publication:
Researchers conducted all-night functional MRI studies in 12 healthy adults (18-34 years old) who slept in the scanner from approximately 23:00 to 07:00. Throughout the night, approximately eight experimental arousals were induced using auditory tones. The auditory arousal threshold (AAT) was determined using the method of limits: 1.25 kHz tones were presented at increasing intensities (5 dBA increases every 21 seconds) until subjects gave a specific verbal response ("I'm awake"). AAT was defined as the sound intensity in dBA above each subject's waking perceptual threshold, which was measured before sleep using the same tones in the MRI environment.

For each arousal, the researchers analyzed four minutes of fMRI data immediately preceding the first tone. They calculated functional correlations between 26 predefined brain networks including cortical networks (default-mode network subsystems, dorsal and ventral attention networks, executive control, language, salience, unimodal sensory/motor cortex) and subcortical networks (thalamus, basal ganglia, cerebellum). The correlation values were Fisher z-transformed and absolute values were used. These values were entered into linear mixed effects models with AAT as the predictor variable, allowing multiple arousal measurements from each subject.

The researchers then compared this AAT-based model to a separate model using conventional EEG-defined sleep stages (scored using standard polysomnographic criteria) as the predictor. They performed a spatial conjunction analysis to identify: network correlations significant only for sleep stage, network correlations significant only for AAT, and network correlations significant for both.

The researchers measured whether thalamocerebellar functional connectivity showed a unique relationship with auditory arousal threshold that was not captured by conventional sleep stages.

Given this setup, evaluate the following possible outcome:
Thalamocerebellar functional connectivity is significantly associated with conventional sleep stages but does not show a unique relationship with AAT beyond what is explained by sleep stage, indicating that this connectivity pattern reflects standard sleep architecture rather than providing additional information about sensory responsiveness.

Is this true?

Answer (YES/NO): NO